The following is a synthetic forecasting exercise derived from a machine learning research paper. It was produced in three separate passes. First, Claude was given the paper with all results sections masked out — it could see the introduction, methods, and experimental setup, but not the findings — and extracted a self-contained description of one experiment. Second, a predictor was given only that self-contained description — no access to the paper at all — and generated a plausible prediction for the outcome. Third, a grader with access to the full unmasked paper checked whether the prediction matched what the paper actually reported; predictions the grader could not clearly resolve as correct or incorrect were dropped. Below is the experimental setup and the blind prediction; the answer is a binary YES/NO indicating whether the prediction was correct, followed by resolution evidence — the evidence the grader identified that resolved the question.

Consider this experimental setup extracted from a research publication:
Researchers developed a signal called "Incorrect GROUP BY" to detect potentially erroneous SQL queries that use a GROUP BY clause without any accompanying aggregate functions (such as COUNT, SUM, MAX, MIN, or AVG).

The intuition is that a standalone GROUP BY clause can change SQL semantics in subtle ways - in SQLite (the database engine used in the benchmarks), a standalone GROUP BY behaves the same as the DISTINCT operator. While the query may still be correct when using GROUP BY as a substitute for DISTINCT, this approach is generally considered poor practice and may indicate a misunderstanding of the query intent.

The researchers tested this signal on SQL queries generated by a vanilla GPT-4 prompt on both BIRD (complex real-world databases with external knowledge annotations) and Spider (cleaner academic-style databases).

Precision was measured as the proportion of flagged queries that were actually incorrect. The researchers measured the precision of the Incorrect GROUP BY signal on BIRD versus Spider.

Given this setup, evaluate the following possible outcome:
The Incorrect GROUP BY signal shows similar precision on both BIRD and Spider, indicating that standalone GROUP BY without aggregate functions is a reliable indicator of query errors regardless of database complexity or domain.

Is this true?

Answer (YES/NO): NO